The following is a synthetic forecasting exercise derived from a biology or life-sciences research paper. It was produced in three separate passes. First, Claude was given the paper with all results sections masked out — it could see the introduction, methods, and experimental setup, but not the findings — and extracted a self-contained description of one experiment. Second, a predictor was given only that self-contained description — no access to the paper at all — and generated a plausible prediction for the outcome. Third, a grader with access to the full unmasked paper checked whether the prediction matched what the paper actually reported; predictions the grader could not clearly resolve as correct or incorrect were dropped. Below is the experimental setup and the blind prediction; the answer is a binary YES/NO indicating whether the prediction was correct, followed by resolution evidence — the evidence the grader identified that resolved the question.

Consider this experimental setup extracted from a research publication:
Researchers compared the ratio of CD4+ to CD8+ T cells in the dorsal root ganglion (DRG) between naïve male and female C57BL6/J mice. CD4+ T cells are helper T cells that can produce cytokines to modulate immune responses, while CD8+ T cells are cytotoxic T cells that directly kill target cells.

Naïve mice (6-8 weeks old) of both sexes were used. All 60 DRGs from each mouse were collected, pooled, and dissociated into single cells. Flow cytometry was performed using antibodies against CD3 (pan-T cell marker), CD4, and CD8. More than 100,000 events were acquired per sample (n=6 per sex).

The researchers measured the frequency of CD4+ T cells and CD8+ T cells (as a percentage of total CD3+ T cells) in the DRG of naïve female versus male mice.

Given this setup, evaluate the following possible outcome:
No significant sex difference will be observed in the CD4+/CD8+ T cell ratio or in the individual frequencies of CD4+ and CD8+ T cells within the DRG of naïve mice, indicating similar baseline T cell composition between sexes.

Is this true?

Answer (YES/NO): NO